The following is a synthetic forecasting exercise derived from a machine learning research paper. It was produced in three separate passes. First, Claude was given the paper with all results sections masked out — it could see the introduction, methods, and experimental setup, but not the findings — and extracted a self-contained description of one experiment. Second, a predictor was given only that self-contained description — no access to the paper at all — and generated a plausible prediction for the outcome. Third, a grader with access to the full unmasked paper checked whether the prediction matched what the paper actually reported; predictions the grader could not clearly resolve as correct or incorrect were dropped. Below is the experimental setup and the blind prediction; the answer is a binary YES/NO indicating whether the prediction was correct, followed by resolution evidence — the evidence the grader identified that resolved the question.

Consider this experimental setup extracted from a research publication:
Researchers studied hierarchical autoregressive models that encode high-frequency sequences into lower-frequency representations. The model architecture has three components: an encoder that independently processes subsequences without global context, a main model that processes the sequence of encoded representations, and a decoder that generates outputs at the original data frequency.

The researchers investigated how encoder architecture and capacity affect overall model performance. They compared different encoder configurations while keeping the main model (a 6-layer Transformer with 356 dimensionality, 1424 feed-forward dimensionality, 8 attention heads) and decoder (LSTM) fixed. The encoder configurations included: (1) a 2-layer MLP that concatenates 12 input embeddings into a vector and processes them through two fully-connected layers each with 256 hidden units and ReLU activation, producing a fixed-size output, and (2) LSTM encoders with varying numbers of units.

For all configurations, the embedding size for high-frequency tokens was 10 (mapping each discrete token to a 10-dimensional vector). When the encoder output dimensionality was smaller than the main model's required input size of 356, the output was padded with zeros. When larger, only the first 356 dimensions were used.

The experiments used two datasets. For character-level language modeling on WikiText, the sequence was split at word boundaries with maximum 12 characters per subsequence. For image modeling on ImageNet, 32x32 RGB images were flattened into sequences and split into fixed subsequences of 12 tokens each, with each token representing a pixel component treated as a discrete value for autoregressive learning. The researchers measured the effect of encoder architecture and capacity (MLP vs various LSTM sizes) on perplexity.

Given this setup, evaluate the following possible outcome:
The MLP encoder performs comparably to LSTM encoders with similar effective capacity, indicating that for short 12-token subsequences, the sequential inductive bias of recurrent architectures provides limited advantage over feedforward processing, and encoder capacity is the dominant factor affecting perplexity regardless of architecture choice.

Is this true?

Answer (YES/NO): NO